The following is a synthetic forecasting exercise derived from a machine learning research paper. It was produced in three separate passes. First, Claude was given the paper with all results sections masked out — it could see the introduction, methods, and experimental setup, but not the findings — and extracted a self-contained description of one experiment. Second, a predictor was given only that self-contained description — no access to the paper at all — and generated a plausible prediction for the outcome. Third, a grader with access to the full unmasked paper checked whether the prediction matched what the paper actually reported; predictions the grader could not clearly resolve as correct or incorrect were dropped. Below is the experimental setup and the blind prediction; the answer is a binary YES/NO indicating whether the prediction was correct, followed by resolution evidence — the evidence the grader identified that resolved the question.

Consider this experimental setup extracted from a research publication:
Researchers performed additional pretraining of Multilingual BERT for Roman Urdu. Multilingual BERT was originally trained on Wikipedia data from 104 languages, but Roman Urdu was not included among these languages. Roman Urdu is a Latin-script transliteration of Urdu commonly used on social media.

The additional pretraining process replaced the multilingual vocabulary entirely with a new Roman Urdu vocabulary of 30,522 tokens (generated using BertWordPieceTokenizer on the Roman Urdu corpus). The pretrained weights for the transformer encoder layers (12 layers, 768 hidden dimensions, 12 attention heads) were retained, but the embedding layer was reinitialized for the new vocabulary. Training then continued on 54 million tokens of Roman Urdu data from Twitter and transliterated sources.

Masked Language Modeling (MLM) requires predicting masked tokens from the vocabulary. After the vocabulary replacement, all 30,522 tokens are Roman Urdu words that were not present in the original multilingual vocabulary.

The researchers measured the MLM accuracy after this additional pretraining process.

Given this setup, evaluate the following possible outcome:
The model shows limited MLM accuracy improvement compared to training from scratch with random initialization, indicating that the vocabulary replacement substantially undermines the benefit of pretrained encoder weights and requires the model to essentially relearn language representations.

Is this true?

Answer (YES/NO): NO